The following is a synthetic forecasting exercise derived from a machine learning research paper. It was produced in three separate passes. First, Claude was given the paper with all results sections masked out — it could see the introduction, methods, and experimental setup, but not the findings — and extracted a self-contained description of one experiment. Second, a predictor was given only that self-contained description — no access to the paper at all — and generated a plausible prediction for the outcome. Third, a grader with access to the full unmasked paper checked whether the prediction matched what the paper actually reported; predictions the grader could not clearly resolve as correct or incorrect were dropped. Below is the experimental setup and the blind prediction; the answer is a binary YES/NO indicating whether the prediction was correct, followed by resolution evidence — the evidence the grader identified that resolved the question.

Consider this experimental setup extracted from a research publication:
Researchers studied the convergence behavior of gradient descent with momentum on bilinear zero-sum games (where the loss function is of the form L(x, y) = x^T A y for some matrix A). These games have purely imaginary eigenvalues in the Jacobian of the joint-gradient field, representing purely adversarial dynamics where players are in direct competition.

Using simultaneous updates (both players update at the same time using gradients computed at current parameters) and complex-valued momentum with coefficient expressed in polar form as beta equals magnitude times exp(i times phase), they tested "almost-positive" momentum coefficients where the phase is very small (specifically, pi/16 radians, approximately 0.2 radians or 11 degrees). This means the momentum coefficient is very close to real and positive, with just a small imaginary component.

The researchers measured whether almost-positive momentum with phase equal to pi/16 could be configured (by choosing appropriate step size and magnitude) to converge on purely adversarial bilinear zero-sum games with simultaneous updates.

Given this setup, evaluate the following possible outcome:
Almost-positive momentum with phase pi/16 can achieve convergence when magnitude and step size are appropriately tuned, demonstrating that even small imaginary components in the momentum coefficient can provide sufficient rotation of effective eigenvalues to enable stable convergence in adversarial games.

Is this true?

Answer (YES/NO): YES